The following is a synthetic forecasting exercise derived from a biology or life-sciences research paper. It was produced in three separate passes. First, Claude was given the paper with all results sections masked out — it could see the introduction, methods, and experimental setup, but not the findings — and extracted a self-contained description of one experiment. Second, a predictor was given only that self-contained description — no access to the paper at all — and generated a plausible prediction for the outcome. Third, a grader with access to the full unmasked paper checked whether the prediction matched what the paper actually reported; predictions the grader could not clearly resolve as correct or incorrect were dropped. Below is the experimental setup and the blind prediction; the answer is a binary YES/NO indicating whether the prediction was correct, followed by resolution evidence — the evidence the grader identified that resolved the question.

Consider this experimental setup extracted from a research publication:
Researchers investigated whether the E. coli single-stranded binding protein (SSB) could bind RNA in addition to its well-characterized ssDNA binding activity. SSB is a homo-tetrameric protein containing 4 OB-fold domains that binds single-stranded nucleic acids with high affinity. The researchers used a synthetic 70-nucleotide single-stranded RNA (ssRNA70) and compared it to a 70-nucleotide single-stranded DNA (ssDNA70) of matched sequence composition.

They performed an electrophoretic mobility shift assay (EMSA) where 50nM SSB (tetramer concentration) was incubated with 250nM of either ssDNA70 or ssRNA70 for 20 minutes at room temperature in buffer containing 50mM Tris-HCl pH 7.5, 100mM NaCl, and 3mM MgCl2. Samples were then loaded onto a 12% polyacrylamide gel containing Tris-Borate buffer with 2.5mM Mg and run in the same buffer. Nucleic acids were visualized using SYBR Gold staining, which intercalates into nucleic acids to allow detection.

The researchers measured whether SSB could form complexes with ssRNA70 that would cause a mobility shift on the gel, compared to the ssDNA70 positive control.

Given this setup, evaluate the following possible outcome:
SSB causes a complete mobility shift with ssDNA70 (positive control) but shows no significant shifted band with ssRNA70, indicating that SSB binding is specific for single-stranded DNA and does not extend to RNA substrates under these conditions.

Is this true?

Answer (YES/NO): NO